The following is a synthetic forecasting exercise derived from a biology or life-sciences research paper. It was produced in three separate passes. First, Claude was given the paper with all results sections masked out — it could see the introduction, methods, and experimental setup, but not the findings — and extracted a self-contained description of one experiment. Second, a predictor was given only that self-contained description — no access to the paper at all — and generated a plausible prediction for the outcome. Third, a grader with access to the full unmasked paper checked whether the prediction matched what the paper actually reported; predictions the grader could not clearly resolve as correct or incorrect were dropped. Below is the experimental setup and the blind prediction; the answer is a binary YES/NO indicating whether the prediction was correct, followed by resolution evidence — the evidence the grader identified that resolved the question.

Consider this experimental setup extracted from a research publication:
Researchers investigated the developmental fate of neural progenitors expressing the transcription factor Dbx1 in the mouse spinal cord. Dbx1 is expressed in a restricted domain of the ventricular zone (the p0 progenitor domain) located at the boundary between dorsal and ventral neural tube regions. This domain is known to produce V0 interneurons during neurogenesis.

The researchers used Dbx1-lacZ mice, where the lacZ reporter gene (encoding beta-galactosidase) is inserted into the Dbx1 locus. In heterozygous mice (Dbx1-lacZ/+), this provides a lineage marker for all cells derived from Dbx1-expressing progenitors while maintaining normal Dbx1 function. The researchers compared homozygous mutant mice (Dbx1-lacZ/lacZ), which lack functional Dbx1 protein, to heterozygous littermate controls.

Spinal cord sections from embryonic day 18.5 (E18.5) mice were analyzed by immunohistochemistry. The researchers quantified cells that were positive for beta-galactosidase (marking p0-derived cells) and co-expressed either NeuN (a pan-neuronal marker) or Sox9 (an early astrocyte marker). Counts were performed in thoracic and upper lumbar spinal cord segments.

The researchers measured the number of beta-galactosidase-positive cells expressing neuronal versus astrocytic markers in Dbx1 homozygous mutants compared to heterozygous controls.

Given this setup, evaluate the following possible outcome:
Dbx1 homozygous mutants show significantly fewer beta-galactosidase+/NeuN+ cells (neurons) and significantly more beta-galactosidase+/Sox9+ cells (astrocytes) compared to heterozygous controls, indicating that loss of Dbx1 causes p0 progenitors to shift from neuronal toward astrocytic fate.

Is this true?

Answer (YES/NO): YES